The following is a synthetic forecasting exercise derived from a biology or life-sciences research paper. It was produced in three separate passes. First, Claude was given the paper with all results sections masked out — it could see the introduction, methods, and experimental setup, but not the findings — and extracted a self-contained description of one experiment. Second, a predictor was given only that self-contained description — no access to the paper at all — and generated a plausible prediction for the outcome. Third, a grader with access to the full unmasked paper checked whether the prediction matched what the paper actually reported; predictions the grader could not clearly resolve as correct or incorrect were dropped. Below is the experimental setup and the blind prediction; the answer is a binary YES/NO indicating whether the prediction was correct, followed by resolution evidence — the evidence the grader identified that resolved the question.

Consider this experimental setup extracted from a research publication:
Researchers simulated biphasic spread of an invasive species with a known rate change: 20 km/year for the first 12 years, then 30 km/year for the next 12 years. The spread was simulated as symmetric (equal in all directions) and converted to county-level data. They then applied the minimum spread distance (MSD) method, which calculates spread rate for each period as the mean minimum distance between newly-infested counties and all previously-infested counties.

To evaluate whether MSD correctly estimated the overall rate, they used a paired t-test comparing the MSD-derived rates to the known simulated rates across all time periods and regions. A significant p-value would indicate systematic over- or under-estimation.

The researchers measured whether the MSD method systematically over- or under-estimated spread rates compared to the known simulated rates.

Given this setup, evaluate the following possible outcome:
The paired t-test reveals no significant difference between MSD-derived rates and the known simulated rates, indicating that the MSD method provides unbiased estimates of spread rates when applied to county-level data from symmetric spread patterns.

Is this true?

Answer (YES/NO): NO